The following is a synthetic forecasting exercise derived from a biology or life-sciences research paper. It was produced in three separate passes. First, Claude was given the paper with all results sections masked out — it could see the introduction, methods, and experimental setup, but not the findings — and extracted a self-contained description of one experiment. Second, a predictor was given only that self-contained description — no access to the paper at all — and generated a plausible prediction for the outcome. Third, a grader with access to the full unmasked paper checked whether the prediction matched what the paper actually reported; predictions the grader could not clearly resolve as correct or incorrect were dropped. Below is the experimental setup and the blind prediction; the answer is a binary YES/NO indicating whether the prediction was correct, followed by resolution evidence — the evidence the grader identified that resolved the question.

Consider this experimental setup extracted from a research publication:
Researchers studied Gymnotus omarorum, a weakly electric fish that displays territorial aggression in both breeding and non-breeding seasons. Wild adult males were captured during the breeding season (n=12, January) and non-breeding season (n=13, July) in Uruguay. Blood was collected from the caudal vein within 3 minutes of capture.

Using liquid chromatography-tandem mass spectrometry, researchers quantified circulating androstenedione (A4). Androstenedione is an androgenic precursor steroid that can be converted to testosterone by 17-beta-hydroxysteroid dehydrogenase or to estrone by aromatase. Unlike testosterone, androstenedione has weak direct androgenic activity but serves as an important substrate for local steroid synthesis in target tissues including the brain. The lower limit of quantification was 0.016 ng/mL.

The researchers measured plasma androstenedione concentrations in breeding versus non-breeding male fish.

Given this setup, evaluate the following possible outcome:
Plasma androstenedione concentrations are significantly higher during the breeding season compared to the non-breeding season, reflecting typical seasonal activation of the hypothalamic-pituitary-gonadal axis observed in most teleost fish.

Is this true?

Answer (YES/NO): NO